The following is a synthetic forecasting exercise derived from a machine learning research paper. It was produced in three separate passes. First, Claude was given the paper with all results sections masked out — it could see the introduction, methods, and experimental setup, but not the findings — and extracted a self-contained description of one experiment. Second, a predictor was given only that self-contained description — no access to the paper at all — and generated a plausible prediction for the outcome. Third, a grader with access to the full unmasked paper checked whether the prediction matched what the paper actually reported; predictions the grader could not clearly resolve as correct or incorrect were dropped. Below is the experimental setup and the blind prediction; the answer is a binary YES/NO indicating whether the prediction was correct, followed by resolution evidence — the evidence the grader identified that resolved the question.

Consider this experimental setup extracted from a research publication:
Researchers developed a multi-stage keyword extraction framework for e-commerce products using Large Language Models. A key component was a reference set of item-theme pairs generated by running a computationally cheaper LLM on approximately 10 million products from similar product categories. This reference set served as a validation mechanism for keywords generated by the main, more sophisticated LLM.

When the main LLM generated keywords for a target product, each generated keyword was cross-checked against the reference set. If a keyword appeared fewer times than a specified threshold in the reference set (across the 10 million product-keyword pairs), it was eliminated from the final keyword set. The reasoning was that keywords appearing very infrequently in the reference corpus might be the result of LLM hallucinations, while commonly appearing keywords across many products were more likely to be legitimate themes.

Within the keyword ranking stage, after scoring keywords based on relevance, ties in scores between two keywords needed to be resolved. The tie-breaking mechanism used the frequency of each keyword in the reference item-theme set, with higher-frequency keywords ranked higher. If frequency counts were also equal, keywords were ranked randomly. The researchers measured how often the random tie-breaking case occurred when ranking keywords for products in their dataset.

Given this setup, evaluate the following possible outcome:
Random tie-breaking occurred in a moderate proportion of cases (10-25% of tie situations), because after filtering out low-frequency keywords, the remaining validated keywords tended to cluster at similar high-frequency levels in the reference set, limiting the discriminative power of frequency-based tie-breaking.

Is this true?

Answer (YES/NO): NO